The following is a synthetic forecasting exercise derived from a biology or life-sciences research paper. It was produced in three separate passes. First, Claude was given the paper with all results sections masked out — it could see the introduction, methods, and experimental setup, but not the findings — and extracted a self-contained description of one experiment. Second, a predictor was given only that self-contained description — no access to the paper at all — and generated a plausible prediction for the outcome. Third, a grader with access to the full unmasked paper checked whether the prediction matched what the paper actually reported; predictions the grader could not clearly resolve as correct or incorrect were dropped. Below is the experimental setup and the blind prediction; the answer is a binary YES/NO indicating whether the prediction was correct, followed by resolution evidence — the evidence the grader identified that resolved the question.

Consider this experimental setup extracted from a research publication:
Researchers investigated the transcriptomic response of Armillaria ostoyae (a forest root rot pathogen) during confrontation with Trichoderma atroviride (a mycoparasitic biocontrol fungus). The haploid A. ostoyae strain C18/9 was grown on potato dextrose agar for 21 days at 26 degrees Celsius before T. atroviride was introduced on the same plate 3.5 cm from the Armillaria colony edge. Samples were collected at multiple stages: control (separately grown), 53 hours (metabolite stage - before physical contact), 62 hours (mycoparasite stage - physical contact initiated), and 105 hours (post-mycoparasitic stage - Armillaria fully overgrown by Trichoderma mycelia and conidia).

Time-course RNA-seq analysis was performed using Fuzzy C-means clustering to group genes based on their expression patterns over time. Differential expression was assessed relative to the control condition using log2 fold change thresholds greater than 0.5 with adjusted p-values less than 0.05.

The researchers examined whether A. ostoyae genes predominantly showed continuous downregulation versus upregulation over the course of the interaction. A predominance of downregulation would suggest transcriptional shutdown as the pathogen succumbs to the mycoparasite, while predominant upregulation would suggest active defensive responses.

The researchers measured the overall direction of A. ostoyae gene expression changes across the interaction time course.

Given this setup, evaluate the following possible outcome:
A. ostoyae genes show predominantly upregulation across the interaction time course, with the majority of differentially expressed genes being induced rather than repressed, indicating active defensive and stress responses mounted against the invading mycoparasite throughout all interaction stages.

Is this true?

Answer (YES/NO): YES